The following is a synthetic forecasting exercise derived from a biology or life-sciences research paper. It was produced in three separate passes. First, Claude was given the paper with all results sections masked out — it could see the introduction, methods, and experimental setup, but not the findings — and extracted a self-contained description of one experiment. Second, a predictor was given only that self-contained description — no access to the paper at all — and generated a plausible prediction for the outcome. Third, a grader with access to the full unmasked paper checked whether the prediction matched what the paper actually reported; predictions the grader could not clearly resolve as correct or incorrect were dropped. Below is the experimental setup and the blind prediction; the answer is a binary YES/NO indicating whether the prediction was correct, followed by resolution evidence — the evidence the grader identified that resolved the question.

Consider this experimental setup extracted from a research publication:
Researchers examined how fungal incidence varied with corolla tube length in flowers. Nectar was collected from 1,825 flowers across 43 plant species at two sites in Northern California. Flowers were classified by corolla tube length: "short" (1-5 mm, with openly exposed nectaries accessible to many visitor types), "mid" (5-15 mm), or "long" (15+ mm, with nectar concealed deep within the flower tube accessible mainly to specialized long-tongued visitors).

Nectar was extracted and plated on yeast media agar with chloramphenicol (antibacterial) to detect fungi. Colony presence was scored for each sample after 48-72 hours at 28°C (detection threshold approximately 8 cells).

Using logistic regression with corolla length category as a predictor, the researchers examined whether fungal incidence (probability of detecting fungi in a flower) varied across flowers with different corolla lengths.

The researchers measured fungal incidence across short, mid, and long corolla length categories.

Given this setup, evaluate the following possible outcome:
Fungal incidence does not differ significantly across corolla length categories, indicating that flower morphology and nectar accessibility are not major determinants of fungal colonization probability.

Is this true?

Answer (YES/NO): NO